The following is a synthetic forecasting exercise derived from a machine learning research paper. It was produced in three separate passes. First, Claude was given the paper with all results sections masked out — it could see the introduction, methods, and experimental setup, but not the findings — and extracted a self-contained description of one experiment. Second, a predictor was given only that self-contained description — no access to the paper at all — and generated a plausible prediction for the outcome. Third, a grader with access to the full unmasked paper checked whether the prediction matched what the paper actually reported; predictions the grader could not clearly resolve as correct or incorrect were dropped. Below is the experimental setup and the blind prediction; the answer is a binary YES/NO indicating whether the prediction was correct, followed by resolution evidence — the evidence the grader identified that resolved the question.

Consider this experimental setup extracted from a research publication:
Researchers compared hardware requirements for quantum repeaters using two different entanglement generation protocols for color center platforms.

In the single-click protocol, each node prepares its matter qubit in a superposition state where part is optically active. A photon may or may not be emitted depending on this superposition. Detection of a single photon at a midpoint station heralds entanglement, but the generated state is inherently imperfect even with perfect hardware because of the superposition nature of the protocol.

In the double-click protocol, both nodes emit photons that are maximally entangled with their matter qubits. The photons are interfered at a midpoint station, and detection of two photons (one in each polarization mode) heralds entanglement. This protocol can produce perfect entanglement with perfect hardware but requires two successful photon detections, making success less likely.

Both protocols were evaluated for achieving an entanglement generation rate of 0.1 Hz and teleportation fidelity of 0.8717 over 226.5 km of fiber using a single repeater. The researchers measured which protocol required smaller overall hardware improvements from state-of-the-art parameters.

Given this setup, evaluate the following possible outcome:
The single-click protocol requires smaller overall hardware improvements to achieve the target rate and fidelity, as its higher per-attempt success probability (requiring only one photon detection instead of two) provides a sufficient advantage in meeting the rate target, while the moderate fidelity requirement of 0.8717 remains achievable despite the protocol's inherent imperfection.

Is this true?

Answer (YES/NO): NO